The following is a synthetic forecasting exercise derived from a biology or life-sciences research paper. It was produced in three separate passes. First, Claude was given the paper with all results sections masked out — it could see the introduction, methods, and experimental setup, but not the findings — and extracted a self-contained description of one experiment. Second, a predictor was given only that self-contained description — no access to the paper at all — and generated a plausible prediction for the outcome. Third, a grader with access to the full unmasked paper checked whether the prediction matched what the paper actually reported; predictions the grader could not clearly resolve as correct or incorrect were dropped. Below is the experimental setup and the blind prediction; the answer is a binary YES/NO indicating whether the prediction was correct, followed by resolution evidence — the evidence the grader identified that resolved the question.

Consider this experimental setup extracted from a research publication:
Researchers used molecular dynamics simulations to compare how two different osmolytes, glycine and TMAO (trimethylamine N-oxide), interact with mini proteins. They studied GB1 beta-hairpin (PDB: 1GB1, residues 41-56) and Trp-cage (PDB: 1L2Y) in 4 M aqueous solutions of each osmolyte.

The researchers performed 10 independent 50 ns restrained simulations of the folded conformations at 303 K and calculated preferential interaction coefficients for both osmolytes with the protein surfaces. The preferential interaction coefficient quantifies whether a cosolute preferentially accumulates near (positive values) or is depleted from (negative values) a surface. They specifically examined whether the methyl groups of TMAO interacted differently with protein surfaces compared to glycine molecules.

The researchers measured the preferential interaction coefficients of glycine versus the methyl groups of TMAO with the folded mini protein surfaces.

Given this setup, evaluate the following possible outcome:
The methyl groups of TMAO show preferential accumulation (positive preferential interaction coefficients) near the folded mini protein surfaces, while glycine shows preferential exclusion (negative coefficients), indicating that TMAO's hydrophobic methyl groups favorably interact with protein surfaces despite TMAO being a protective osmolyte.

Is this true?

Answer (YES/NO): NO